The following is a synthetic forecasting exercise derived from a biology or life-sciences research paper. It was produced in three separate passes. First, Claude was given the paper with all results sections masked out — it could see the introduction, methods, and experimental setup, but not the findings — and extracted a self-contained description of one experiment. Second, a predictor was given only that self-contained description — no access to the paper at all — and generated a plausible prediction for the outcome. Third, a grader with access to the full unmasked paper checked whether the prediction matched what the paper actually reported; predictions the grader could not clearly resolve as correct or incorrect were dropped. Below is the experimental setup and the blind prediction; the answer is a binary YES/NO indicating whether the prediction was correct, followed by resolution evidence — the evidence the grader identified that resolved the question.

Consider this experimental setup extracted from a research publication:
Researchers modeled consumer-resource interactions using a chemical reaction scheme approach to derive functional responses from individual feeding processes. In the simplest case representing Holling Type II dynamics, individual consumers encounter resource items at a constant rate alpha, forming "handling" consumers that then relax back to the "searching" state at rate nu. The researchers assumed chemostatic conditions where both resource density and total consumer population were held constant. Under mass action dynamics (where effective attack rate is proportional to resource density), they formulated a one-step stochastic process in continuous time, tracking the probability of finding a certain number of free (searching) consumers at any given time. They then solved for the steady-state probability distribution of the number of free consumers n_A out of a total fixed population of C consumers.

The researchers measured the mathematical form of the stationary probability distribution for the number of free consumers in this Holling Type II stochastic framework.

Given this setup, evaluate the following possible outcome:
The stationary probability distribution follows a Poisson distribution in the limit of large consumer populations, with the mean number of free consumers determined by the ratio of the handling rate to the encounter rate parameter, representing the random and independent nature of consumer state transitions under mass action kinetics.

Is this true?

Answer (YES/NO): NO